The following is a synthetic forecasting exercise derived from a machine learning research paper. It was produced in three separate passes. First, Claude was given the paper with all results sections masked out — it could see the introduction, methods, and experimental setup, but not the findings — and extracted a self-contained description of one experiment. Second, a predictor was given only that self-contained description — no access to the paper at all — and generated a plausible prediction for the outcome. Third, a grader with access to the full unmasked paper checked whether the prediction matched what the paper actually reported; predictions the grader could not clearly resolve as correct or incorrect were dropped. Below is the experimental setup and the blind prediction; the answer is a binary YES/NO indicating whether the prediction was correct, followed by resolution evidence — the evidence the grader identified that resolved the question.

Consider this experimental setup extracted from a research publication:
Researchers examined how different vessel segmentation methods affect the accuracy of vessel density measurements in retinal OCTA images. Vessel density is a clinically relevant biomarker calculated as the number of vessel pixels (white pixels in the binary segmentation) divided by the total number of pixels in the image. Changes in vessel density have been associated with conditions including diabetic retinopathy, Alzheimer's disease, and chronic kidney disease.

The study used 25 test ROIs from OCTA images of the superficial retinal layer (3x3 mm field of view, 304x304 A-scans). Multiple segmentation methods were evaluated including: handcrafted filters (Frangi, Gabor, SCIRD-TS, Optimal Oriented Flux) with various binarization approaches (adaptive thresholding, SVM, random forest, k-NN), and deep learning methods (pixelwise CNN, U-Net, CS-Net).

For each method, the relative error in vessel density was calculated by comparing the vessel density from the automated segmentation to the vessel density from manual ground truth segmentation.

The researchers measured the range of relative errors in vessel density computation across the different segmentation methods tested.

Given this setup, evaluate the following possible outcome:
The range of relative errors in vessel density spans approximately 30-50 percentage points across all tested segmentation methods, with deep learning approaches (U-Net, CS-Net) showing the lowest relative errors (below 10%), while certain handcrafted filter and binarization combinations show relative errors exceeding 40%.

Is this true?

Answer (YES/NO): NO